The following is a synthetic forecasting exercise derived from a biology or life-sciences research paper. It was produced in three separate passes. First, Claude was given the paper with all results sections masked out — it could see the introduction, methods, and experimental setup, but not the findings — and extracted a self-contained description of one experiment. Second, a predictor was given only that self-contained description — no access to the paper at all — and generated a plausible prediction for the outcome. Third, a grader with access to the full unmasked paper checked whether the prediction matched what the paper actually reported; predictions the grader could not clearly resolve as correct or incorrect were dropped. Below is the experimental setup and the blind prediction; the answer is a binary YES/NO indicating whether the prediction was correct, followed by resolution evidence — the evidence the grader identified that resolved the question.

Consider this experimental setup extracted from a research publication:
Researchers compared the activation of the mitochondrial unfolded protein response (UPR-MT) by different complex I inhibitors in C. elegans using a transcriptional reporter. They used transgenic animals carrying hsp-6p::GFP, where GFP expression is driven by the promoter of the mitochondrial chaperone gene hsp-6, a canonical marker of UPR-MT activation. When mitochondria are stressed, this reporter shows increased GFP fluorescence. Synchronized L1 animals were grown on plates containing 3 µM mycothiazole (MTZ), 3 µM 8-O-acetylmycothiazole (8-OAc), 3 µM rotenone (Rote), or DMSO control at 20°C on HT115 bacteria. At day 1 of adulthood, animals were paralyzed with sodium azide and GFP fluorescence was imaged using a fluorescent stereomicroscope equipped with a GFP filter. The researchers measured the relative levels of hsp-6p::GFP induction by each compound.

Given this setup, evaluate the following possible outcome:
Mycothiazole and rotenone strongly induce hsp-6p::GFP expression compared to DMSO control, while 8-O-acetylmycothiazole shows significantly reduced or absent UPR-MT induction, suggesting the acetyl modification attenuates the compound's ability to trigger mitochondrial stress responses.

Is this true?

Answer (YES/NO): NO